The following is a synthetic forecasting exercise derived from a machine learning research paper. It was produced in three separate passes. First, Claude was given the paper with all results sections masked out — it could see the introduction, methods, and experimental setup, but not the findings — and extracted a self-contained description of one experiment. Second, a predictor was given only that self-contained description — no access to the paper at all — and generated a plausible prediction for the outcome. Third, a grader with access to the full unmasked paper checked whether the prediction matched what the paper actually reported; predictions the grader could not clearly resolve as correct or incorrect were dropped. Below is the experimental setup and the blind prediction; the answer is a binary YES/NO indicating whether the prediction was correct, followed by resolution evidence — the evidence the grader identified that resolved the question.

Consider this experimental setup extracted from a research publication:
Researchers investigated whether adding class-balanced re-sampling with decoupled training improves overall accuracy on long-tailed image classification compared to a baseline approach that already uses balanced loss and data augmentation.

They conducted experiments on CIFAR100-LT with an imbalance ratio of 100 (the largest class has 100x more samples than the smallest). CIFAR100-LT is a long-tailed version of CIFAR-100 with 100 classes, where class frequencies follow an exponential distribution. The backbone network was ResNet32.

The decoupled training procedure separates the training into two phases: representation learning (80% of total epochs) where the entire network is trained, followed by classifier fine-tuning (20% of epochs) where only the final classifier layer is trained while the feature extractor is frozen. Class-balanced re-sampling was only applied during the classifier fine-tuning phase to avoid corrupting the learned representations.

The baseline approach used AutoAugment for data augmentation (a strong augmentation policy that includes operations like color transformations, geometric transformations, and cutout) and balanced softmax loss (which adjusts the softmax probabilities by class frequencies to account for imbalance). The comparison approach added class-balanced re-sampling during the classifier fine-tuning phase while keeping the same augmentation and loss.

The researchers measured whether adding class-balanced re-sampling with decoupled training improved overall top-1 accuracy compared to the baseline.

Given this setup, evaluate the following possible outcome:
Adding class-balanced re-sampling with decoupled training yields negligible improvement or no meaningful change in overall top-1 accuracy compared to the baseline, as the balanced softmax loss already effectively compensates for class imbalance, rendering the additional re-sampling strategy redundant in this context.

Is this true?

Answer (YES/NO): YES